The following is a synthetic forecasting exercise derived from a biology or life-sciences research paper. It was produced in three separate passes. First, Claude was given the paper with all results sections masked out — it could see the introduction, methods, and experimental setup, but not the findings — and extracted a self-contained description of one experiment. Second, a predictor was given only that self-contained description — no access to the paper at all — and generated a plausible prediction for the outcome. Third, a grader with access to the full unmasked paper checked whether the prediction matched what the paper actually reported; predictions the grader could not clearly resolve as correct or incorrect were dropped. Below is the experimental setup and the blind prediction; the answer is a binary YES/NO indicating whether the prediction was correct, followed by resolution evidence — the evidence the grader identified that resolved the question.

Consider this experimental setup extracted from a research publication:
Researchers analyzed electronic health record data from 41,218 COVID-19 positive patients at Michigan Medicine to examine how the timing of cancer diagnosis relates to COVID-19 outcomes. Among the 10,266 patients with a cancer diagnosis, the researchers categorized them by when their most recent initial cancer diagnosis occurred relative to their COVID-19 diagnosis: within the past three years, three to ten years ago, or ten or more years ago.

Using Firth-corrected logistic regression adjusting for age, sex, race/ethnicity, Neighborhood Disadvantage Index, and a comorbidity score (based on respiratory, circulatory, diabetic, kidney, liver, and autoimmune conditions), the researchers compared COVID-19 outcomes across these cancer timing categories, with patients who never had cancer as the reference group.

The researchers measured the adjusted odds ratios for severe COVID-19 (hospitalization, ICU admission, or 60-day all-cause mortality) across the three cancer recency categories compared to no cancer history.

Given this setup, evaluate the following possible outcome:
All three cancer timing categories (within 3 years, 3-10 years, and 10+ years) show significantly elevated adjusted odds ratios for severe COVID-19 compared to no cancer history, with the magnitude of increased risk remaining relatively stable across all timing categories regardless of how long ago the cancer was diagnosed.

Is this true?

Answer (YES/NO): NO